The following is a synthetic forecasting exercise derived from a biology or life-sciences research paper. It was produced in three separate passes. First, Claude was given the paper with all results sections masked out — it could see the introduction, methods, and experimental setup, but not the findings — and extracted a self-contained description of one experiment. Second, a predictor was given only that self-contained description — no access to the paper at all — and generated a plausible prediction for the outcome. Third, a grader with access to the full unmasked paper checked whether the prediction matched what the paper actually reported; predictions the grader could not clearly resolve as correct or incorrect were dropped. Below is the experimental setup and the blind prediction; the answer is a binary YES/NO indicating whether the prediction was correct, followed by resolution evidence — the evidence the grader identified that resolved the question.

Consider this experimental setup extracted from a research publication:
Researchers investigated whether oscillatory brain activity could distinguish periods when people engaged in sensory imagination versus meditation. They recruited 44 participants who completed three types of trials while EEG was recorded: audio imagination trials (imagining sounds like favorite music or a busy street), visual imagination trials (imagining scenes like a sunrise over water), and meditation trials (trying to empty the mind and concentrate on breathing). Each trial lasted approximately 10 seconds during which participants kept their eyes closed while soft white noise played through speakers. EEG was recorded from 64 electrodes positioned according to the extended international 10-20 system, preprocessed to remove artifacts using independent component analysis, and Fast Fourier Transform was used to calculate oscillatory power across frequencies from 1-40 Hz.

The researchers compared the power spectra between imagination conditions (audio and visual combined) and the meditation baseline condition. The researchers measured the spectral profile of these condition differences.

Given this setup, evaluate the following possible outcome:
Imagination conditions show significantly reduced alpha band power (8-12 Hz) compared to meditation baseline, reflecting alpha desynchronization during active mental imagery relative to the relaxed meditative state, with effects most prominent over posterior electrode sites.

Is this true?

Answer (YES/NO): YES